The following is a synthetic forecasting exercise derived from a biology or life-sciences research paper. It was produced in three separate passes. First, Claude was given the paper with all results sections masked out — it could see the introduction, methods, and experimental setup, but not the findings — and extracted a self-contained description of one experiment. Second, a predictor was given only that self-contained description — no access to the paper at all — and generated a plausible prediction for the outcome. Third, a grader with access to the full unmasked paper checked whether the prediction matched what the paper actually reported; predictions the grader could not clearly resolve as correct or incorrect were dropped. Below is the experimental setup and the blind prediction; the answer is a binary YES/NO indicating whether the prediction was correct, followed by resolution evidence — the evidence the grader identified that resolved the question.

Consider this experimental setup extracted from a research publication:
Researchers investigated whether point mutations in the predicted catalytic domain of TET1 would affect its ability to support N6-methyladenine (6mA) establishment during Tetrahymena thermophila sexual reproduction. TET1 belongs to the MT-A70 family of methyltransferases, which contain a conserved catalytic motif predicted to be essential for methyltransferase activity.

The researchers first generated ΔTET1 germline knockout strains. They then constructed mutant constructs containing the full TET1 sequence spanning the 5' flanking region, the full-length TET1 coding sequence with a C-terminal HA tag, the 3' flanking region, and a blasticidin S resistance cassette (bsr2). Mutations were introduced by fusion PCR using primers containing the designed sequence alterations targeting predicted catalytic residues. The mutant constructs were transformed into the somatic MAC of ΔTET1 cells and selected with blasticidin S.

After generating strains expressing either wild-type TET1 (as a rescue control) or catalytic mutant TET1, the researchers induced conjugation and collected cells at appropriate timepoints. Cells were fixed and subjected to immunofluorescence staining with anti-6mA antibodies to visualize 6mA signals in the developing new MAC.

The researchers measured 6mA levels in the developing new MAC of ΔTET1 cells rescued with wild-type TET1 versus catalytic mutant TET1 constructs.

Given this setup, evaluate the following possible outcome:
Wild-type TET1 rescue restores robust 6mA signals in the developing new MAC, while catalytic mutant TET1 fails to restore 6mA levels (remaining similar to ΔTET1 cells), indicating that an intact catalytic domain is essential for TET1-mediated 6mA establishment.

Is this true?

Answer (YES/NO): YES